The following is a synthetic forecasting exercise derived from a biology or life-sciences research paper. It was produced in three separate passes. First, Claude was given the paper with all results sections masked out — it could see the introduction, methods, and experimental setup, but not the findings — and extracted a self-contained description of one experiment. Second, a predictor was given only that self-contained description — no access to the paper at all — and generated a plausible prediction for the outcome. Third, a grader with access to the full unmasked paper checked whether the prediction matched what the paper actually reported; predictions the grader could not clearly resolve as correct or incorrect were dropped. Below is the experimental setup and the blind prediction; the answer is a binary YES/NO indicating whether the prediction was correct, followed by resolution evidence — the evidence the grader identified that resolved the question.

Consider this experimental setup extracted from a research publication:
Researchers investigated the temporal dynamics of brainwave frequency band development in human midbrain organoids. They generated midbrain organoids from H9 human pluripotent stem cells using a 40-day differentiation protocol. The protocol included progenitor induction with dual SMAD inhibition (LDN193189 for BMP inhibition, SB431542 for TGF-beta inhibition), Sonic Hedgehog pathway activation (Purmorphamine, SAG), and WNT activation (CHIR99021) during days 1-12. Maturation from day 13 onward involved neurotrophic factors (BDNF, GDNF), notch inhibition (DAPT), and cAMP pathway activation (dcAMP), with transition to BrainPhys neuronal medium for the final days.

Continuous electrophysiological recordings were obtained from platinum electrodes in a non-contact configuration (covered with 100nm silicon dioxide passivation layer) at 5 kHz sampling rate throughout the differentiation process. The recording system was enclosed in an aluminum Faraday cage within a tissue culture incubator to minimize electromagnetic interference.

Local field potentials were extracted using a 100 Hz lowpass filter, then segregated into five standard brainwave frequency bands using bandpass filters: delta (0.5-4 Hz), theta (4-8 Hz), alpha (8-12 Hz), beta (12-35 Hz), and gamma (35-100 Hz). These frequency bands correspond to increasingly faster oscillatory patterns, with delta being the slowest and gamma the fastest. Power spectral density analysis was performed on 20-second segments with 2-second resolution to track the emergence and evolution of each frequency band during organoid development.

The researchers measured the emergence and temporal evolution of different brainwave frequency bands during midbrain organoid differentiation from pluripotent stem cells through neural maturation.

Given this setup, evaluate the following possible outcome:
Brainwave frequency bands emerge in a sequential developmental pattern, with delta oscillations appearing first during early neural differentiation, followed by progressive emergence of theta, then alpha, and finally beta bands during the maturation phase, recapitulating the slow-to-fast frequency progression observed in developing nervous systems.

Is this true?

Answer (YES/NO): YES